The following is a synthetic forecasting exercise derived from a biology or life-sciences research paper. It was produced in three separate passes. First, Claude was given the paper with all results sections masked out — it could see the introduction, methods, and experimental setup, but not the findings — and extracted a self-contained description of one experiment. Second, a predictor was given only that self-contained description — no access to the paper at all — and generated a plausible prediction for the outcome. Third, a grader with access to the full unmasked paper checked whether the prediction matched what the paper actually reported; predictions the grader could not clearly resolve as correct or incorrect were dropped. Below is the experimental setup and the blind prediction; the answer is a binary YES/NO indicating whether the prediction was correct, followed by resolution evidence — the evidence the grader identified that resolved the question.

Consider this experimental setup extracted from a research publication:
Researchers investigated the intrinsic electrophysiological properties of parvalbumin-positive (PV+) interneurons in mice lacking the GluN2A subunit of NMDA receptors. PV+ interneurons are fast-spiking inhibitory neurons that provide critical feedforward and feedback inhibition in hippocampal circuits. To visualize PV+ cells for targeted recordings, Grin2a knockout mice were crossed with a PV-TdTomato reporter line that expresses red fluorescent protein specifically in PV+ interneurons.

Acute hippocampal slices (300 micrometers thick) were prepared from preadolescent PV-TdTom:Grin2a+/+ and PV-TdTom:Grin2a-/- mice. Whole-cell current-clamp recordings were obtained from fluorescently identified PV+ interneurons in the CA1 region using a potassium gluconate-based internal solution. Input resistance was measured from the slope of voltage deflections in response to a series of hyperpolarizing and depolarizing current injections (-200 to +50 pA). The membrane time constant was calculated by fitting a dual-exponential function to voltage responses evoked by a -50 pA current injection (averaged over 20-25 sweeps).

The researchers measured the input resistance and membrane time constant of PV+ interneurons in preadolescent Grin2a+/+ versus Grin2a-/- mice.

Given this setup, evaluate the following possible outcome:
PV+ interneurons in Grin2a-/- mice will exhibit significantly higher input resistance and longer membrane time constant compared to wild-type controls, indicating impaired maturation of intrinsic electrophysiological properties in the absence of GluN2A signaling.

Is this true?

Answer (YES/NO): YES